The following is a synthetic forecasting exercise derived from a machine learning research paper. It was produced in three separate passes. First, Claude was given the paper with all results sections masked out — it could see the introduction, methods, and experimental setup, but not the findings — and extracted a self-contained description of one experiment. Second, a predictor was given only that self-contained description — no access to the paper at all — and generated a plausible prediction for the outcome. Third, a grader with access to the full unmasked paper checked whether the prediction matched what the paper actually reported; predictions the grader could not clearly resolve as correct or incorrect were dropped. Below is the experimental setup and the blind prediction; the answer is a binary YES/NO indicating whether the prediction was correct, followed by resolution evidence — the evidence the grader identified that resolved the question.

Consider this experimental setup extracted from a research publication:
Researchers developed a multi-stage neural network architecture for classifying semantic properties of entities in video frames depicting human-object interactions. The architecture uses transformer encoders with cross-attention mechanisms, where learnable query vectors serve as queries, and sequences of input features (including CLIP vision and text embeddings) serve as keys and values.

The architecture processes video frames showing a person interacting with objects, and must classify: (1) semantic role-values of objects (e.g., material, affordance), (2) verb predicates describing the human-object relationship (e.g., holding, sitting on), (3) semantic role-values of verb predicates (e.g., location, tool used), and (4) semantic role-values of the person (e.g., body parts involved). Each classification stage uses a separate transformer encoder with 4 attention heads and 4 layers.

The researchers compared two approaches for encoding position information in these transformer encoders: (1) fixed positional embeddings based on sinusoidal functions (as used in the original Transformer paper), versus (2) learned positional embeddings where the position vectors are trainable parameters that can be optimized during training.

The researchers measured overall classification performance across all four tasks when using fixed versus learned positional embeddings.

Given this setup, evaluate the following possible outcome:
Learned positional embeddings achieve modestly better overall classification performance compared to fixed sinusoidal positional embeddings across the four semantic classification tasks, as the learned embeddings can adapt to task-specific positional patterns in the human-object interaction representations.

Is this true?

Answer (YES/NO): NO